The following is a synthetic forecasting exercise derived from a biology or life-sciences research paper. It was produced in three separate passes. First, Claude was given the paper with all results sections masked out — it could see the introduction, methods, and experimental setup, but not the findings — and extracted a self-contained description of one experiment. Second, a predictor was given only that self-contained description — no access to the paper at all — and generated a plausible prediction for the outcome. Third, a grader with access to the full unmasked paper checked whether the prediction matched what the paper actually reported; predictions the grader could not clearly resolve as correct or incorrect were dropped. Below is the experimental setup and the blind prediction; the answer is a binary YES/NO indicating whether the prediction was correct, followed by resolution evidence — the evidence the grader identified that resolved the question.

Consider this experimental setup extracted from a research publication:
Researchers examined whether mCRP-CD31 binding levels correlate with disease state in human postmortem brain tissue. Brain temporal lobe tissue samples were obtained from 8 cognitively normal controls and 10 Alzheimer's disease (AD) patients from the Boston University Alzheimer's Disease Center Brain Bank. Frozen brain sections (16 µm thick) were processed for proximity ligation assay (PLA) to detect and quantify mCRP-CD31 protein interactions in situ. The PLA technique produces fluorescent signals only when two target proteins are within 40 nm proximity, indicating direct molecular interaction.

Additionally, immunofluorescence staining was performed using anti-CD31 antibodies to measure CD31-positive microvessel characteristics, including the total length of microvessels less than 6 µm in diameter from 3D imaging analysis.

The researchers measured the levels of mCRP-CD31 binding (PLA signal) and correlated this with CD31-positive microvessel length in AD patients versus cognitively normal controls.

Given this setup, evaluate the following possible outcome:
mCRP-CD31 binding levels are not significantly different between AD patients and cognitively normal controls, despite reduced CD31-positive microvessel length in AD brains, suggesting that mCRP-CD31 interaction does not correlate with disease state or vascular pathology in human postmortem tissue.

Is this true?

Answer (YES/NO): NO